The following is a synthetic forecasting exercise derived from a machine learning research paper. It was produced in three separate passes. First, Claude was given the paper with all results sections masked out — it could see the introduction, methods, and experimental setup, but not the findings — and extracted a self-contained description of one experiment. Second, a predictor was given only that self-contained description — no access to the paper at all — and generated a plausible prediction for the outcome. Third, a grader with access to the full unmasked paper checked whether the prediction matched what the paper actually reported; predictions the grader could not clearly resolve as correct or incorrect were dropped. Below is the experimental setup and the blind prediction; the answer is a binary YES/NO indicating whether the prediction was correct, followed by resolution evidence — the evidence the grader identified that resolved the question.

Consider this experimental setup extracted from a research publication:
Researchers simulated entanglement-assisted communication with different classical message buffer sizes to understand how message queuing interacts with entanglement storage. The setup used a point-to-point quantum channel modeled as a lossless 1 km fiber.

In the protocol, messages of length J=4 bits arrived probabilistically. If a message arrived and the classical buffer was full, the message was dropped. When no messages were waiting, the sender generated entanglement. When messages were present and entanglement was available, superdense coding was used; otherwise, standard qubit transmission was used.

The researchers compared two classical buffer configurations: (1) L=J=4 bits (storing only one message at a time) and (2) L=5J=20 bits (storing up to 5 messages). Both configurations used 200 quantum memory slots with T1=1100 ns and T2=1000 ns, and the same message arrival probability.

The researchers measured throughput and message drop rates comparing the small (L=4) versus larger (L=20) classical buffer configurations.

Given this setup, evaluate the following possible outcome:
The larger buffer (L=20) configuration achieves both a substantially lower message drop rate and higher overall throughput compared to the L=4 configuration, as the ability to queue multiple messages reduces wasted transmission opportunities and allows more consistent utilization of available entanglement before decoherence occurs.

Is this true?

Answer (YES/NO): NO